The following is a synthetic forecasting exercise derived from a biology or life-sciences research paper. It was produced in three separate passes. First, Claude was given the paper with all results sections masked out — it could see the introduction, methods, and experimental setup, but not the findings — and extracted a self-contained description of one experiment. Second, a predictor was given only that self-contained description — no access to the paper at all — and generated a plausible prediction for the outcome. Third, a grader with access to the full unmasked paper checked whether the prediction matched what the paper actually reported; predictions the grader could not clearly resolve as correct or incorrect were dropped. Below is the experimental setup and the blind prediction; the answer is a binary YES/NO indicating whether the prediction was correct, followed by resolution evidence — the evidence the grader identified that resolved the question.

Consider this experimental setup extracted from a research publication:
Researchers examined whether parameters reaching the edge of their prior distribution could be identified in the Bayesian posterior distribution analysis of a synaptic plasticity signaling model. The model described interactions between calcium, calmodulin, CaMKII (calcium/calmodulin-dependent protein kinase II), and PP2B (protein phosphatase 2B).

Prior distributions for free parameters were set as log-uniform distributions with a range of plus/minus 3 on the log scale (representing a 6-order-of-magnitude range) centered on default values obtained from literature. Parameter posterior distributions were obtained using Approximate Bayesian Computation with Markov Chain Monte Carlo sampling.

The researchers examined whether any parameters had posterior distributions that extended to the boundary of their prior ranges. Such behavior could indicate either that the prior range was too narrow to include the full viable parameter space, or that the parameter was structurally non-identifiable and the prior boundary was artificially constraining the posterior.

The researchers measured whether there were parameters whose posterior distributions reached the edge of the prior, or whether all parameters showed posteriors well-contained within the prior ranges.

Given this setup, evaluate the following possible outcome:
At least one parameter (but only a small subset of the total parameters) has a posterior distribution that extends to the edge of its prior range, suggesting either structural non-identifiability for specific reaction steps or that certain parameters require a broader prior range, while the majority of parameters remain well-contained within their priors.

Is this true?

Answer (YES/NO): YES